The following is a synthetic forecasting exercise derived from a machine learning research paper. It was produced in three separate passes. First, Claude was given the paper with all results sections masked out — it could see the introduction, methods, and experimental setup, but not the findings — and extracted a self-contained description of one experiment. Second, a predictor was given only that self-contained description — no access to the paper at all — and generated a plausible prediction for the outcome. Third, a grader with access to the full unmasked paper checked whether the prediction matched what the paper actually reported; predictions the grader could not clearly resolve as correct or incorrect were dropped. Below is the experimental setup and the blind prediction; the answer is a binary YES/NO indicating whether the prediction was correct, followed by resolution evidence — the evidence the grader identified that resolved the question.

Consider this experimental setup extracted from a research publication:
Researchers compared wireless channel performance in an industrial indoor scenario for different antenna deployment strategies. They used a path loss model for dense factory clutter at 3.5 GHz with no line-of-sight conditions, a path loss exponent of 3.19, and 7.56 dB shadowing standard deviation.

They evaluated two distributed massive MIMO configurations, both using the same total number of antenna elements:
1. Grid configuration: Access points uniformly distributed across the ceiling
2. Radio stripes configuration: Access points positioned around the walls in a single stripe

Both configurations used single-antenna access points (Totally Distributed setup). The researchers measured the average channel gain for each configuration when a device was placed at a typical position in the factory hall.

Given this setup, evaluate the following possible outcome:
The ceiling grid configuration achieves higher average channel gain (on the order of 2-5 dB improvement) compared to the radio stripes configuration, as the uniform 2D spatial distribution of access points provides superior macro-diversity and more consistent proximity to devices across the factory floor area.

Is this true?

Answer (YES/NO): NO